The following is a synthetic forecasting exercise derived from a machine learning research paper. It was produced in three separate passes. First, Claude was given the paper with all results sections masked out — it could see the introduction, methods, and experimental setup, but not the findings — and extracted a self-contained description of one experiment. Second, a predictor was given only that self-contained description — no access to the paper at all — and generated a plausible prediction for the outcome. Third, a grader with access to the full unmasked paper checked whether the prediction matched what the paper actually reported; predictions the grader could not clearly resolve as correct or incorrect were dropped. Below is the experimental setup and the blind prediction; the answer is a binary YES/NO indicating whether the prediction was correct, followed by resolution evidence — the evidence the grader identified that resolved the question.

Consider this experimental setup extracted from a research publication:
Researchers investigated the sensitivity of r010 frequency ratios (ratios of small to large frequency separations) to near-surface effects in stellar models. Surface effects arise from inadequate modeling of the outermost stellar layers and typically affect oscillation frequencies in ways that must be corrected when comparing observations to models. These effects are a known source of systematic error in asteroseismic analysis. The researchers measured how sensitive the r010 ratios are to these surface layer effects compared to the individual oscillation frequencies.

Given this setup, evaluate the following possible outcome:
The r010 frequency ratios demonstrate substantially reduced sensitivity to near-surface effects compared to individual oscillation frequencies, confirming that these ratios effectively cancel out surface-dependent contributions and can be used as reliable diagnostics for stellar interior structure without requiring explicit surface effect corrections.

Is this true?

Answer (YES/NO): YES